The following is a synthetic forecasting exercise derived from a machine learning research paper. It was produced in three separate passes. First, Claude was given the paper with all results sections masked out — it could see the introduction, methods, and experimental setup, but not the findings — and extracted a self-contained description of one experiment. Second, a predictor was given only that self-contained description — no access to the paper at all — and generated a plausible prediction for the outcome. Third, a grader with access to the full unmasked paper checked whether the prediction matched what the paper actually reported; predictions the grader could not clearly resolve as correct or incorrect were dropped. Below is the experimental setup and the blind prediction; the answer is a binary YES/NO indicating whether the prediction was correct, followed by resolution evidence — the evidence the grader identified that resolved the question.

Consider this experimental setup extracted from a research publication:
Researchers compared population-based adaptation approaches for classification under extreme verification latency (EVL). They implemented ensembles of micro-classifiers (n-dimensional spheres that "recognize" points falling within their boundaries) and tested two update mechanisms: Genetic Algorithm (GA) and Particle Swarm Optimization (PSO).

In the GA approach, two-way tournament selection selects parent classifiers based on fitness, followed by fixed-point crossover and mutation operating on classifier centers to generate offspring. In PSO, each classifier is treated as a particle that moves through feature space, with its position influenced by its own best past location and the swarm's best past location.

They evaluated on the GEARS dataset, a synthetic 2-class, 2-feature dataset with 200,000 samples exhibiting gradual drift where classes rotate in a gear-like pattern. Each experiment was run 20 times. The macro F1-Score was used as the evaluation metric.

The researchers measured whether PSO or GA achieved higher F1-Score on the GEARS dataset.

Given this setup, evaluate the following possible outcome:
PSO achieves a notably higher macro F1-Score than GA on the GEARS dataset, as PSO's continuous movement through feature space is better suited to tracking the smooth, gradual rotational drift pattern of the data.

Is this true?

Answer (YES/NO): NO